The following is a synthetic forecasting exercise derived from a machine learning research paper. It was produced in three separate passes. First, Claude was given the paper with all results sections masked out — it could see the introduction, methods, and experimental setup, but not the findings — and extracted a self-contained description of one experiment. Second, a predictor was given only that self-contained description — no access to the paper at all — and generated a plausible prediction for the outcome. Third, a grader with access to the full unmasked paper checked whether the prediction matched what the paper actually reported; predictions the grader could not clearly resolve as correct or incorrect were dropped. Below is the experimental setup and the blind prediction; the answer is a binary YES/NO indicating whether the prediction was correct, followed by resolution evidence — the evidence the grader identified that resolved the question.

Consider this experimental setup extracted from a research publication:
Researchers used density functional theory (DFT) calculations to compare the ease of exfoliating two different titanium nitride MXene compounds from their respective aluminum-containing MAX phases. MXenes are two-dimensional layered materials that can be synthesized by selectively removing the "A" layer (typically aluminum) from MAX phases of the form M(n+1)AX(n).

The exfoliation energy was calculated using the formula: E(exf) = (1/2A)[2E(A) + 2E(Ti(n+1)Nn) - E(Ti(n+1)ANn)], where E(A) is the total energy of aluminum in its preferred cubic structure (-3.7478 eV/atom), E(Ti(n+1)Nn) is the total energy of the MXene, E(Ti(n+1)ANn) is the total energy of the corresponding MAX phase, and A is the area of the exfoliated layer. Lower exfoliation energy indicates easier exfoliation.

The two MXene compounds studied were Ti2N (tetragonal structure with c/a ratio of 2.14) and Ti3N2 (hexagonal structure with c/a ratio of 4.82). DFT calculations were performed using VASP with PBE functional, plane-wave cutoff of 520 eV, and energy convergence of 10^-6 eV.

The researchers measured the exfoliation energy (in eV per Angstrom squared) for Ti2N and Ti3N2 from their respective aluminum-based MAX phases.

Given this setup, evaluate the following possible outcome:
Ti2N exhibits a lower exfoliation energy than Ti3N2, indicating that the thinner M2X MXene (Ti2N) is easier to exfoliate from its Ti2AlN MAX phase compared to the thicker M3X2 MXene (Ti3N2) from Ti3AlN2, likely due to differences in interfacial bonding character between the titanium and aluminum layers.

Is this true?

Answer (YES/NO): YES